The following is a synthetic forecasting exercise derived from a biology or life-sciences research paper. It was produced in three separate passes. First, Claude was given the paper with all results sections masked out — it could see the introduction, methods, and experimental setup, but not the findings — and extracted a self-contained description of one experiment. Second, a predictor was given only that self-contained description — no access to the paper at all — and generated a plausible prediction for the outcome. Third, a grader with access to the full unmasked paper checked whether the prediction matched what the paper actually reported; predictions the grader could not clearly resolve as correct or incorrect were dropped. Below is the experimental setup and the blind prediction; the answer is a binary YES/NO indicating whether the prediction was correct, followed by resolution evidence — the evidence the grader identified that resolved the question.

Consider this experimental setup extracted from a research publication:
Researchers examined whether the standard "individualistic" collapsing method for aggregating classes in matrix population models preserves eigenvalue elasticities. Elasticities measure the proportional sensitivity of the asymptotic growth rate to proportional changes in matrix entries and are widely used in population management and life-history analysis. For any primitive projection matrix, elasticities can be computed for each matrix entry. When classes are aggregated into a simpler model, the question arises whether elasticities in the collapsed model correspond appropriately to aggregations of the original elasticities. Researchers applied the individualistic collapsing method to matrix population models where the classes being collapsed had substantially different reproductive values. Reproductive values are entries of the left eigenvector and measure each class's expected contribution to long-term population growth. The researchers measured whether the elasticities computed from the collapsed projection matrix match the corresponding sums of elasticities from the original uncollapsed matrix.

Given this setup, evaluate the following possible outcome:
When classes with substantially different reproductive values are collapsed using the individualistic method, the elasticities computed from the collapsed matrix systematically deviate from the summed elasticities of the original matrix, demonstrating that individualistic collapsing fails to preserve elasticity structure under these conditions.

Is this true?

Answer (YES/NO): YES